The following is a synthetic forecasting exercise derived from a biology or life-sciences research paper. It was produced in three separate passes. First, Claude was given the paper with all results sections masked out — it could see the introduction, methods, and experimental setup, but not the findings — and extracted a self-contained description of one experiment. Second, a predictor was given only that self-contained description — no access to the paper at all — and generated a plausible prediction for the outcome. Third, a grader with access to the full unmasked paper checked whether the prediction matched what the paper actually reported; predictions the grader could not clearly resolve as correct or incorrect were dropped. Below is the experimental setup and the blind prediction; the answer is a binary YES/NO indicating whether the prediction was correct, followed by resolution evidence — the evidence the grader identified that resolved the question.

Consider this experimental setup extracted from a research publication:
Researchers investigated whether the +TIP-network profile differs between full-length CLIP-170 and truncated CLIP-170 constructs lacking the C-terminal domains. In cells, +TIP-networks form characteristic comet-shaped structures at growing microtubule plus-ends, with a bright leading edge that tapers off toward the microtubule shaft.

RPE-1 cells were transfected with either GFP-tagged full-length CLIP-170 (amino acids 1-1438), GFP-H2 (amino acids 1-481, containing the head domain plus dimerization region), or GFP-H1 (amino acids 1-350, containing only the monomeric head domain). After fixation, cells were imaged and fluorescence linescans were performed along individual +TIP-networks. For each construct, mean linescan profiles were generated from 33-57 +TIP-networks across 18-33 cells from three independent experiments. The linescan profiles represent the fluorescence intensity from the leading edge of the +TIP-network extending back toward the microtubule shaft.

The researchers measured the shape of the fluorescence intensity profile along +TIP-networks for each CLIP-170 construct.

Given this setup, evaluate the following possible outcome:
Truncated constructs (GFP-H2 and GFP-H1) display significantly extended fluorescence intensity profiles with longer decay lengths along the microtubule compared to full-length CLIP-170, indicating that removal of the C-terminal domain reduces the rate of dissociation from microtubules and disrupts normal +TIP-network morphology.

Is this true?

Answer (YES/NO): NO